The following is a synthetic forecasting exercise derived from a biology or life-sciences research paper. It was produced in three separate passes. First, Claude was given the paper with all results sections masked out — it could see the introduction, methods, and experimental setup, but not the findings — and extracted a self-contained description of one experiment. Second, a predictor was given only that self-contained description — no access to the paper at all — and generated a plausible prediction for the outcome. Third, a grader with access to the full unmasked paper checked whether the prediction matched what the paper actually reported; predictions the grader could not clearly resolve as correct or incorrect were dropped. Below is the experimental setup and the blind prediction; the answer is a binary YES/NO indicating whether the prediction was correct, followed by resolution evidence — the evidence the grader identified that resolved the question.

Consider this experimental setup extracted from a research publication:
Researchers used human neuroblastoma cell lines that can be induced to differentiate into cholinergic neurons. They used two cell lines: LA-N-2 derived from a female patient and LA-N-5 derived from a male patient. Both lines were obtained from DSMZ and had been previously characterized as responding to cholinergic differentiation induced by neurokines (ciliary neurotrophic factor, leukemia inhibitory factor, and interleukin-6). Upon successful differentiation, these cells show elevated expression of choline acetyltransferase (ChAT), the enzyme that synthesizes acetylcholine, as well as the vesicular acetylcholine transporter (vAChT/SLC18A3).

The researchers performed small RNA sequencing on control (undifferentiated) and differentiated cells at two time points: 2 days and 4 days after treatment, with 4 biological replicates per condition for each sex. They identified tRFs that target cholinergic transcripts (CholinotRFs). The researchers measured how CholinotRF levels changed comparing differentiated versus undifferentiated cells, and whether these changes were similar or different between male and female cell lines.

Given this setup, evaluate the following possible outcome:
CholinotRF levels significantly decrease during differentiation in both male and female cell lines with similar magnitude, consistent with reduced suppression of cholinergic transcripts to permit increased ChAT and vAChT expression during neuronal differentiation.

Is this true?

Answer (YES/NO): NO